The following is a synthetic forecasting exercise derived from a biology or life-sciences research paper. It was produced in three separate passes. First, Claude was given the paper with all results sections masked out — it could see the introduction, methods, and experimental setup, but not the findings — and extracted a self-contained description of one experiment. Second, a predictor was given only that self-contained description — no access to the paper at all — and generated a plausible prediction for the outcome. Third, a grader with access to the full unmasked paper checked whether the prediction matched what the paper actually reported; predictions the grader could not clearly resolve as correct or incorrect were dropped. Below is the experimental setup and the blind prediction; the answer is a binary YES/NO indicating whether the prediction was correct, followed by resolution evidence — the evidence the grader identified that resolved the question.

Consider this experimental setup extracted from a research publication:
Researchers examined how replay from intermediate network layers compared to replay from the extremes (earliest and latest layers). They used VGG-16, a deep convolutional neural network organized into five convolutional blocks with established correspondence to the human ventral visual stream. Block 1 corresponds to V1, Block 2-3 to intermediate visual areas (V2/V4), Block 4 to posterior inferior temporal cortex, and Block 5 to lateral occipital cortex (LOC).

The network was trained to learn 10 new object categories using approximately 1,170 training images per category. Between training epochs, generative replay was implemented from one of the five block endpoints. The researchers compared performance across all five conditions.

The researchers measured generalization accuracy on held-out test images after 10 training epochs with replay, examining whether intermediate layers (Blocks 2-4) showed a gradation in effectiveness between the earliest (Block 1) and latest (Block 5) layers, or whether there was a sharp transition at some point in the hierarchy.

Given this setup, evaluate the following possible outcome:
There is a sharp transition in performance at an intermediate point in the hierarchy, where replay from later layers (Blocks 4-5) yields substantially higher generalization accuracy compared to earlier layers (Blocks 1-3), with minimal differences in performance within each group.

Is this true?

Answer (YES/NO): NO